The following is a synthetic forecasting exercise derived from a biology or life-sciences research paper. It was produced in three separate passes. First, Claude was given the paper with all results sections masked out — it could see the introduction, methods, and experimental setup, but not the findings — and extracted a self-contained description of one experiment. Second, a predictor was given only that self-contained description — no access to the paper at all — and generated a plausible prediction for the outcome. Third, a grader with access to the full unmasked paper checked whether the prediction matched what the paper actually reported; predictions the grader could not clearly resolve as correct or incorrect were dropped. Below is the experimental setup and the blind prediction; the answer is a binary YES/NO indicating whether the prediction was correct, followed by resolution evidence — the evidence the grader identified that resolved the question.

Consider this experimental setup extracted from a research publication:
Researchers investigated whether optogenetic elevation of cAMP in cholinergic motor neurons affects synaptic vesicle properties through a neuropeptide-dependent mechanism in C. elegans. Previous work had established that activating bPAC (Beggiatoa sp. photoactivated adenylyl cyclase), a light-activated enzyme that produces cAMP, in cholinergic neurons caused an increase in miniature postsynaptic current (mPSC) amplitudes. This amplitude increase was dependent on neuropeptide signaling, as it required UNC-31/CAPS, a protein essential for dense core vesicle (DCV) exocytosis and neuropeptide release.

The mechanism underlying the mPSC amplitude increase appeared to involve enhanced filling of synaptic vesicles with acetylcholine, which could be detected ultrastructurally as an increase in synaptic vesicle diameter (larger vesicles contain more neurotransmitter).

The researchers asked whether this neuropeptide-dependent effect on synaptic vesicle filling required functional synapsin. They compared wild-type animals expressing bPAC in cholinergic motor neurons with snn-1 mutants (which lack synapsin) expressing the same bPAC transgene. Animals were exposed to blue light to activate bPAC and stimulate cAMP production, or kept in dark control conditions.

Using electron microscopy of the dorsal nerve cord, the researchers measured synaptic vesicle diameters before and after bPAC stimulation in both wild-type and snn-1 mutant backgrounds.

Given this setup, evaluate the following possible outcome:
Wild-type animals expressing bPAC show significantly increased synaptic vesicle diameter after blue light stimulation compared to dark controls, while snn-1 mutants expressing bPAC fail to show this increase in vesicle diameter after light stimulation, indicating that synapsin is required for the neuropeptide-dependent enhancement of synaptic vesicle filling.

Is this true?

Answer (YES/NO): YES